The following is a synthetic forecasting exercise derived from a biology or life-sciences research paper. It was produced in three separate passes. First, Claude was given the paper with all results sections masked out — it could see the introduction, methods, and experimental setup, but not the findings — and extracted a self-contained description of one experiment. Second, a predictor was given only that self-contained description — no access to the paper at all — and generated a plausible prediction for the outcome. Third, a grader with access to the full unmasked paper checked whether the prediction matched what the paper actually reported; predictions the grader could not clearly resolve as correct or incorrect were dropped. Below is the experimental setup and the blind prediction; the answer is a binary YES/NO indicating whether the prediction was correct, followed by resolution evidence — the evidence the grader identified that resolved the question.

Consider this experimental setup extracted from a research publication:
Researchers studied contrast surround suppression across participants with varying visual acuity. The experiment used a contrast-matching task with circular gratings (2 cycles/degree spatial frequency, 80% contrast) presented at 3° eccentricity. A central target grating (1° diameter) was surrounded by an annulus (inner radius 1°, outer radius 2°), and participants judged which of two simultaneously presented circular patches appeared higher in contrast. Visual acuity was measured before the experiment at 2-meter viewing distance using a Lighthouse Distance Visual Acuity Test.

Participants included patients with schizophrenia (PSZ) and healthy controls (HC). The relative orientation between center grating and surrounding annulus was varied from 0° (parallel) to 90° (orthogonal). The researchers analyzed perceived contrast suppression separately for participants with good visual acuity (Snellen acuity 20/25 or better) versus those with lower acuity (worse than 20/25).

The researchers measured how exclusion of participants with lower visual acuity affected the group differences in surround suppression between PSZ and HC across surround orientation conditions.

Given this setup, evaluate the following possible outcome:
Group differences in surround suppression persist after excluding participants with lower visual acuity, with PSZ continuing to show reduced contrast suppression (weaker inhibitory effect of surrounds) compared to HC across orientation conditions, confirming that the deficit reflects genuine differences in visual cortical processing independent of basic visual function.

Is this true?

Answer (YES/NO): NO